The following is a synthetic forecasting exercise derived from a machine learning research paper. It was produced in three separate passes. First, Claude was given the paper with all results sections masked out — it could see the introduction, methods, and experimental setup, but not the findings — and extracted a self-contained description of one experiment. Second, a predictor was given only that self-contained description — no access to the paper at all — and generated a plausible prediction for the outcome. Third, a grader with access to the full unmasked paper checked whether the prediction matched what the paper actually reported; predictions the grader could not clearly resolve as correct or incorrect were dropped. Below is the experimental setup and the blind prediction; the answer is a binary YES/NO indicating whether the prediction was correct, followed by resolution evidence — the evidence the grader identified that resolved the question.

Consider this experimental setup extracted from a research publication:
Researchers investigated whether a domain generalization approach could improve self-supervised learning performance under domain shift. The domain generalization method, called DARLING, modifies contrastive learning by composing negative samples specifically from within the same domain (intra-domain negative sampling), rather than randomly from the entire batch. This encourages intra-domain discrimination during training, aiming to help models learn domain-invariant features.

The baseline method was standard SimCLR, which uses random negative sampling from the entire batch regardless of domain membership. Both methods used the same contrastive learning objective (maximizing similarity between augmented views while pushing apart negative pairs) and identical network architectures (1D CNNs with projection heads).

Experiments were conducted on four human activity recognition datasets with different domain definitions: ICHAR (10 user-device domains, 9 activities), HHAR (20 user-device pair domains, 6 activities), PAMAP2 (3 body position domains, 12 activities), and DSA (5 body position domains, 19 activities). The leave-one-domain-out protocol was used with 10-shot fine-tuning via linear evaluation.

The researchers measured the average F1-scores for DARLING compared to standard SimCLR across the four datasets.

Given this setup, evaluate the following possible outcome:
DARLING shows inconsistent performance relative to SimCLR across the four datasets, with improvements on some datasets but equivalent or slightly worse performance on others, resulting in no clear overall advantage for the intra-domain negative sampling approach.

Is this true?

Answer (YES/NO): YES